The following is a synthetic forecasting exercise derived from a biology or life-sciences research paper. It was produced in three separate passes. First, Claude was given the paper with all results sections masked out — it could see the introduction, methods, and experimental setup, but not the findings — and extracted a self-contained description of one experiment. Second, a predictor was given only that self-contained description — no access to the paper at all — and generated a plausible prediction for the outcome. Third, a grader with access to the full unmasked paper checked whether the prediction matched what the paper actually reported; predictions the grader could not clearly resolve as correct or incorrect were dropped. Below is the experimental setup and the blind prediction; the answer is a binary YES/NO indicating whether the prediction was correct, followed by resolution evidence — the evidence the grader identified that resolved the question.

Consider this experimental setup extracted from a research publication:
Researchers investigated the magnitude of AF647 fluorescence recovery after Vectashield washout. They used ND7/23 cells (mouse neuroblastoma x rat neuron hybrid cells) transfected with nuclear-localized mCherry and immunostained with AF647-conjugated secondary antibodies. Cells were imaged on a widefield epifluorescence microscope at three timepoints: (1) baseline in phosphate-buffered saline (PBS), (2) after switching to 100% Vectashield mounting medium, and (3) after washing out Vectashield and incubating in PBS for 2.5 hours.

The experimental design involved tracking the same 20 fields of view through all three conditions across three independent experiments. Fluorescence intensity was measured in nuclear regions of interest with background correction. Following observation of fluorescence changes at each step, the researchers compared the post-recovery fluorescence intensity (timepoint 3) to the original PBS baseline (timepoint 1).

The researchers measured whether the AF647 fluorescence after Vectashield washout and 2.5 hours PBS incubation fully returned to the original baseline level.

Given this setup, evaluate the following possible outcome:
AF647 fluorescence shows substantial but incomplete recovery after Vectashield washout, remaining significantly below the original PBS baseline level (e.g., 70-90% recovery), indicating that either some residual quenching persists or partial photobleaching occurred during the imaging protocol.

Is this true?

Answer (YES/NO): YES